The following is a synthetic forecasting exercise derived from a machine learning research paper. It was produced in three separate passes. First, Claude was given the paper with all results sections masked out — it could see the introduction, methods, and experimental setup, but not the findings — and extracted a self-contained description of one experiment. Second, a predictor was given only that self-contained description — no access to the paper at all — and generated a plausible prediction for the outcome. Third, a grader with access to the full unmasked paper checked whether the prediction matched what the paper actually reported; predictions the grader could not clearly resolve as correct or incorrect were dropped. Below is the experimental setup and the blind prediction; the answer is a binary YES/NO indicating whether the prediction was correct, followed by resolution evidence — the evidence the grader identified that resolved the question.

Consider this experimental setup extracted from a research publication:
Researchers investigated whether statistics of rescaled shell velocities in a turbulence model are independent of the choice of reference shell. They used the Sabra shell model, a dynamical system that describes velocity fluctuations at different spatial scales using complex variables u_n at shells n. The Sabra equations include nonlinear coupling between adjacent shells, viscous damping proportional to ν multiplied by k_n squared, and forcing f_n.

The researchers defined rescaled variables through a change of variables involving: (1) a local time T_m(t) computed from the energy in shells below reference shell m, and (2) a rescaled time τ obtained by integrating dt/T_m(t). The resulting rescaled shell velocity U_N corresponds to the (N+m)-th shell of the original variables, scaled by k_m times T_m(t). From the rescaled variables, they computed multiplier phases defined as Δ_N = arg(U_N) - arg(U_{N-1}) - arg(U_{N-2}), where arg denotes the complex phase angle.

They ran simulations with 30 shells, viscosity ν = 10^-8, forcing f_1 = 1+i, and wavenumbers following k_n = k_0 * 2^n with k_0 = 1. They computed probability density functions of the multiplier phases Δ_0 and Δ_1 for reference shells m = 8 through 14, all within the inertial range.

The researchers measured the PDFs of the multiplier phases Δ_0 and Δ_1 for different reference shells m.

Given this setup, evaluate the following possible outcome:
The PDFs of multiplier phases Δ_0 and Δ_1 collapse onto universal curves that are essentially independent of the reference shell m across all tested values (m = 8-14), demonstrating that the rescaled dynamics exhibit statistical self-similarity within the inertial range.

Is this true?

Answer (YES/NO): YES